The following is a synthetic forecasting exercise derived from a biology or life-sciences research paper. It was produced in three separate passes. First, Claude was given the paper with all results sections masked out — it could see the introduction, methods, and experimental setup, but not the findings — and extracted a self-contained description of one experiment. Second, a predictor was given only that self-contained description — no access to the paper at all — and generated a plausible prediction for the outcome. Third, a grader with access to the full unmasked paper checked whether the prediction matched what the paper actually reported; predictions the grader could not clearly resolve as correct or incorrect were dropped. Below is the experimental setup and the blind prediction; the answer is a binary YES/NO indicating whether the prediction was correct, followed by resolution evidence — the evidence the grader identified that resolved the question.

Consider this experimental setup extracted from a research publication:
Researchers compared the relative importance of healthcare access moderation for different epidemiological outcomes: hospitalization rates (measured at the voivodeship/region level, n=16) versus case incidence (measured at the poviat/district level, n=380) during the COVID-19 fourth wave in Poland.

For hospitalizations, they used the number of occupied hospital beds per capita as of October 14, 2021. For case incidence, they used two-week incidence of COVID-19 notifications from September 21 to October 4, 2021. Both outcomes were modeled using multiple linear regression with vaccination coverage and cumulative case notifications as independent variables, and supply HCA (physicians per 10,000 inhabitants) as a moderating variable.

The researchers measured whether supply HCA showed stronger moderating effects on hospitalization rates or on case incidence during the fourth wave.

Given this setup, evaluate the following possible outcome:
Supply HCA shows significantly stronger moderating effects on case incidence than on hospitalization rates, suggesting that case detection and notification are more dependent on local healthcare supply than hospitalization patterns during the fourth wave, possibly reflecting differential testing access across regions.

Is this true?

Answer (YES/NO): NO